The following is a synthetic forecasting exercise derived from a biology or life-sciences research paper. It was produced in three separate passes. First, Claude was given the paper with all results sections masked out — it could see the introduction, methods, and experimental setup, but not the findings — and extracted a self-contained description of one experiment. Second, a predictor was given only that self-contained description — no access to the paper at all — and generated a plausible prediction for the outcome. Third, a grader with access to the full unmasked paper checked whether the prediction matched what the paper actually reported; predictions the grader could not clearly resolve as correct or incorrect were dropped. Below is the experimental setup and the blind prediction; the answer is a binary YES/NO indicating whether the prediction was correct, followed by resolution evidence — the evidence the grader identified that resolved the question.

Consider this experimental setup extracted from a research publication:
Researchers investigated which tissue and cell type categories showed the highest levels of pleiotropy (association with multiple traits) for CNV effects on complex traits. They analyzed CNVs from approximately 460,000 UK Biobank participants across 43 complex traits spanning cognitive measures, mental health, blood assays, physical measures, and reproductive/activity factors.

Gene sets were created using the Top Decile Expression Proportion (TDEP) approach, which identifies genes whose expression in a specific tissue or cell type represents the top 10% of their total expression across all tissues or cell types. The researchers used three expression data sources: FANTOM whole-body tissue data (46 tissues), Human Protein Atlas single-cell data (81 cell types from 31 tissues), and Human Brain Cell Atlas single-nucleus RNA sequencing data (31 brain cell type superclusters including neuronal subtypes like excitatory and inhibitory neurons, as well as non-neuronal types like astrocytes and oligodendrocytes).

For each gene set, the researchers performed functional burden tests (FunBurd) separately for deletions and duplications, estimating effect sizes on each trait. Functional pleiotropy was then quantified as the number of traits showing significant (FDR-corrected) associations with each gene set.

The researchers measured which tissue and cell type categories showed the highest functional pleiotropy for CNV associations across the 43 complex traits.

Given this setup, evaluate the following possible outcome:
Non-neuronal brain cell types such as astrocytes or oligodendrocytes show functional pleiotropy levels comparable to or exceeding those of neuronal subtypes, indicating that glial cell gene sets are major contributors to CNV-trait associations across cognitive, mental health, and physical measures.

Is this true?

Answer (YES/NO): YES